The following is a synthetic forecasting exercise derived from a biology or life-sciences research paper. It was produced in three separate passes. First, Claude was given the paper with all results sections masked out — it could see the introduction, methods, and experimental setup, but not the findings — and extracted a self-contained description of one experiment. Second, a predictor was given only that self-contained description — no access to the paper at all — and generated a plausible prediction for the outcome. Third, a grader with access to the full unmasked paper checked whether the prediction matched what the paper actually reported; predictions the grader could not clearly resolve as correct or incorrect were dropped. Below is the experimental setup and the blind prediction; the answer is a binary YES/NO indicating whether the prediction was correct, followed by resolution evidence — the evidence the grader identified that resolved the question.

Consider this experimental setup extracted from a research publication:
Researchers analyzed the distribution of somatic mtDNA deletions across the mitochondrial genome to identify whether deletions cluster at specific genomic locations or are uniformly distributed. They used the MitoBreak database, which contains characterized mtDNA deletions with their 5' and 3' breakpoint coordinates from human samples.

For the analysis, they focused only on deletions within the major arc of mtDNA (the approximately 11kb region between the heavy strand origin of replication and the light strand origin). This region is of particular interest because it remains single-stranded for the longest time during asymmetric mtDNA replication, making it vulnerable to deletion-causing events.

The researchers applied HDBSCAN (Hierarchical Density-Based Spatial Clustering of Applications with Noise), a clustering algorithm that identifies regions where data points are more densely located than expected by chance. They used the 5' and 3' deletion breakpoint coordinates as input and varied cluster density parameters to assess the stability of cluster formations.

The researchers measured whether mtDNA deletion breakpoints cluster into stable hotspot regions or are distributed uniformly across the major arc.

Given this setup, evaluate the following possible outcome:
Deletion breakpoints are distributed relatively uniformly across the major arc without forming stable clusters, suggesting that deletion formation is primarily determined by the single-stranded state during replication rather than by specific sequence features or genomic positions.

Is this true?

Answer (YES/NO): NO